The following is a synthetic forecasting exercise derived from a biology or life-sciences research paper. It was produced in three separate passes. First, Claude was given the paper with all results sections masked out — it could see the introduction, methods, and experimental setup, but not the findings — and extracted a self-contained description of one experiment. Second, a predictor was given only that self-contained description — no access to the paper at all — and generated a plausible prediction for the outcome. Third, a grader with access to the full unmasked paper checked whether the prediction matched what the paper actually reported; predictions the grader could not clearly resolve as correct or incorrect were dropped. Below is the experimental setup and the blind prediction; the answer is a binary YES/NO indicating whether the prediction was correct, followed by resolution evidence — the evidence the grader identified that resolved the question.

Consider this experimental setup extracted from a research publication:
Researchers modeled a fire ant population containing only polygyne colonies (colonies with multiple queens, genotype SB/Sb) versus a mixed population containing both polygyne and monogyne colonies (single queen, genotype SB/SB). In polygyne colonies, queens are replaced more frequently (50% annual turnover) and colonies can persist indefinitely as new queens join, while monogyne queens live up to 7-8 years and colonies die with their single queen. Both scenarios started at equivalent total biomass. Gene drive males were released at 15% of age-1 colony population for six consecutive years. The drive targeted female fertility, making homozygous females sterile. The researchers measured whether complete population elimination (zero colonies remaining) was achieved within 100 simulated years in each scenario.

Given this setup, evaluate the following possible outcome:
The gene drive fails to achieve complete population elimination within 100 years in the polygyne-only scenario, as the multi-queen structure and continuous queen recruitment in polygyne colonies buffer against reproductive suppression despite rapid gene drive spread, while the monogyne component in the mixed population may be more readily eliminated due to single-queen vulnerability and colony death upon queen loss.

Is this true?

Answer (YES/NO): NO